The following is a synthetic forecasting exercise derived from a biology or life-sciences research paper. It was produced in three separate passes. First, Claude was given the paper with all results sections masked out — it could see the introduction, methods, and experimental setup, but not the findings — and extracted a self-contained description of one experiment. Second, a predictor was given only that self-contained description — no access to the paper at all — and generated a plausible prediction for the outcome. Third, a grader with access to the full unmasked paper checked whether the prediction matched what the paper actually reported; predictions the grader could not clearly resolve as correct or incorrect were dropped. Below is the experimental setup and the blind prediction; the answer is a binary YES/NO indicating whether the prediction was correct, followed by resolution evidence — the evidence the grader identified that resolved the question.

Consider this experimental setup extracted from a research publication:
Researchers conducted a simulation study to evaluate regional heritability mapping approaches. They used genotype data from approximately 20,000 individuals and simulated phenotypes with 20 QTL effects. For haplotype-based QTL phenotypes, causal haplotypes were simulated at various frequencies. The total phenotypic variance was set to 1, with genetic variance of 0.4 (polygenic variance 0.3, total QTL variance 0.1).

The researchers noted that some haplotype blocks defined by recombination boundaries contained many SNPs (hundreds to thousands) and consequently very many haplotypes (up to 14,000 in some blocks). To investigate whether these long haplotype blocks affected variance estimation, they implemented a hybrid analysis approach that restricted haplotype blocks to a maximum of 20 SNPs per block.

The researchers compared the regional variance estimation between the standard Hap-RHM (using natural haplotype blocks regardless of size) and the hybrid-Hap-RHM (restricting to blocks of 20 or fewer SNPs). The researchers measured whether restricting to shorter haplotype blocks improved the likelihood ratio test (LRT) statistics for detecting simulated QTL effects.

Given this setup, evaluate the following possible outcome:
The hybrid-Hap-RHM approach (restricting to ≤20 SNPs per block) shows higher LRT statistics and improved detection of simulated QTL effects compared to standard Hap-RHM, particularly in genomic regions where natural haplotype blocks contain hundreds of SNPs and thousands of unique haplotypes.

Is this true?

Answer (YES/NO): NO